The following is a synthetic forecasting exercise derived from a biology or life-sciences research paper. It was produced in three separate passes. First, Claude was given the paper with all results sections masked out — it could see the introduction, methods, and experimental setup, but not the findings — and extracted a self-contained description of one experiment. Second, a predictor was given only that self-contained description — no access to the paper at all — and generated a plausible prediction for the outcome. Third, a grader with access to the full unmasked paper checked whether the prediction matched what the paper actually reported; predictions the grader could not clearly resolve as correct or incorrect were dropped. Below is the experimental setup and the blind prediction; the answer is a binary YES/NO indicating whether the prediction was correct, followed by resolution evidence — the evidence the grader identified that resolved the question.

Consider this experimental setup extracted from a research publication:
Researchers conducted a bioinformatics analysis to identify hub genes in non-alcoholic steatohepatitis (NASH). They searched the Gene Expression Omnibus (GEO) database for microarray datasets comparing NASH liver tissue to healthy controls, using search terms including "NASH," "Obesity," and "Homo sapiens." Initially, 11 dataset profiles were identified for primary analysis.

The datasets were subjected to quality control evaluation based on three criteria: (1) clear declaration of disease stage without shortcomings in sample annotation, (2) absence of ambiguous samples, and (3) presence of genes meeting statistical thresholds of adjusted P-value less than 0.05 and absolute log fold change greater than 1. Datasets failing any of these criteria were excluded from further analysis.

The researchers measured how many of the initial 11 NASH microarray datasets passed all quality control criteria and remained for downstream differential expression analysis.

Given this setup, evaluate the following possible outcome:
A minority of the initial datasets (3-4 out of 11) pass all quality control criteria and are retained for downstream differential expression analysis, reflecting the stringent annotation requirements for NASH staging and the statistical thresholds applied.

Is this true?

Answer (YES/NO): YES